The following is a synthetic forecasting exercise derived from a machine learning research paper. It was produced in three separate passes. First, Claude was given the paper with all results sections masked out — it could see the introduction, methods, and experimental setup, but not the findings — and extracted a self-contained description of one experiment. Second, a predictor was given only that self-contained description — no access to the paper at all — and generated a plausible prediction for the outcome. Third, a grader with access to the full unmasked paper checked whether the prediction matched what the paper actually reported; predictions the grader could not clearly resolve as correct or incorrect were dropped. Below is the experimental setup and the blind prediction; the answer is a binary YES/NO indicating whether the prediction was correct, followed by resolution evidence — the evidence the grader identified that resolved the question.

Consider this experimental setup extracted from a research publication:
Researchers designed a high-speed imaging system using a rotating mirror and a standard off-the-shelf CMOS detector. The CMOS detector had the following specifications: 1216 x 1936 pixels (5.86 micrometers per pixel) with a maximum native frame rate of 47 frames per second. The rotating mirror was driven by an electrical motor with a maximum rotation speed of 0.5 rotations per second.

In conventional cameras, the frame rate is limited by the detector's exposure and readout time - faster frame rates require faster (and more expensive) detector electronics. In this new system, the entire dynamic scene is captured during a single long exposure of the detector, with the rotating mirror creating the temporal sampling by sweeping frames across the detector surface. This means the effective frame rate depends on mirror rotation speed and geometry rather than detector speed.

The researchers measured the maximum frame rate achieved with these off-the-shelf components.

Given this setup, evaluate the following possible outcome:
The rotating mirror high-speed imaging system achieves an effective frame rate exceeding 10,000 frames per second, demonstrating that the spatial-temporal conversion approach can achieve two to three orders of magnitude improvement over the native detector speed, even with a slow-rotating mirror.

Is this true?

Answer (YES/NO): YES